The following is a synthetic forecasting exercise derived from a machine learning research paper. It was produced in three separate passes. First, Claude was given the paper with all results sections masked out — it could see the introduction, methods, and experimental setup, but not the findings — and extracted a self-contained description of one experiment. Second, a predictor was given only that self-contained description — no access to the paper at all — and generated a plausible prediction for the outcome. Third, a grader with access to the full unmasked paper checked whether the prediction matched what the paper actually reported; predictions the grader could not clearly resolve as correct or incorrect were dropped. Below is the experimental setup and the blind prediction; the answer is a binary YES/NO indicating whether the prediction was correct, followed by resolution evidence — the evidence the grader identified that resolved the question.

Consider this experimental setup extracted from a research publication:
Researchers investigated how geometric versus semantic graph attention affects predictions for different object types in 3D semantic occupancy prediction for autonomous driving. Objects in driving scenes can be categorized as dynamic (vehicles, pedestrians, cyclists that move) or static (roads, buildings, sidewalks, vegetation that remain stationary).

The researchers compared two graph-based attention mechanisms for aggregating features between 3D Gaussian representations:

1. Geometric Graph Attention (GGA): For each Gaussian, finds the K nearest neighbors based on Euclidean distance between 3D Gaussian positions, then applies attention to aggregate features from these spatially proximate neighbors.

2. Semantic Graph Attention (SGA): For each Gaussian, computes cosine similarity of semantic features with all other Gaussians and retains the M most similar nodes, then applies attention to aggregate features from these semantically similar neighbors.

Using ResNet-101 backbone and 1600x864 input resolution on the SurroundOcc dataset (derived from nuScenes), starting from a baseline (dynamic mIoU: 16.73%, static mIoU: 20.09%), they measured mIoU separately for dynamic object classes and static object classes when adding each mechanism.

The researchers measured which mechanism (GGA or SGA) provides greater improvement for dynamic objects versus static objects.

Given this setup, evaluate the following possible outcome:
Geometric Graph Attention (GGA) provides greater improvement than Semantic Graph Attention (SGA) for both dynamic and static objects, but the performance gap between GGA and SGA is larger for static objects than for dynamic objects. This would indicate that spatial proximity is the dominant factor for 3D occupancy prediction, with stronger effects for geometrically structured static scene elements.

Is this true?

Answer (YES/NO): NO